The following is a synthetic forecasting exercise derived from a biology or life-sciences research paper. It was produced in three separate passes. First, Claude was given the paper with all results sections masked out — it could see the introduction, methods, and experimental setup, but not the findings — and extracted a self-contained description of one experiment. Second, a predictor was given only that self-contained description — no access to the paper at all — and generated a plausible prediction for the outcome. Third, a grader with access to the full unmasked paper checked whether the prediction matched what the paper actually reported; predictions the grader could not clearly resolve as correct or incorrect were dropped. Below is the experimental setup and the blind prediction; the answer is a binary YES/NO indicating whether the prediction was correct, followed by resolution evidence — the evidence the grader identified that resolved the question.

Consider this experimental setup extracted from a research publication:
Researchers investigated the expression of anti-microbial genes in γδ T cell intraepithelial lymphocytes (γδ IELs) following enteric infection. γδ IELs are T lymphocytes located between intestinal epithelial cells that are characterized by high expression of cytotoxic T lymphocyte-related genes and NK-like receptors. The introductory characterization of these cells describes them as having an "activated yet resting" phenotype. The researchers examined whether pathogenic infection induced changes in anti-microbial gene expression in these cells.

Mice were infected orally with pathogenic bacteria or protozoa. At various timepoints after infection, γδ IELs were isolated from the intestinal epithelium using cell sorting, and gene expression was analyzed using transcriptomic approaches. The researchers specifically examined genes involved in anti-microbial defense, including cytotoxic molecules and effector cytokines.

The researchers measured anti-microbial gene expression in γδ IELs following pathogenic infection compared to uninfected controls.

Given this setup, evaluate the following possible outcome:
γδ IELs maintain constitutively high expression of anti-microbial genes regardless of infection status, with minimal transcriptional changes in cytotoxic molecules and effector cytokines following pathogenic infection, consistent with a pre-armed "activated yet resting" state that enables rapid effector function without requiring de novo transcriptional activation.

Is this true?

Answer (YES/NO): NO